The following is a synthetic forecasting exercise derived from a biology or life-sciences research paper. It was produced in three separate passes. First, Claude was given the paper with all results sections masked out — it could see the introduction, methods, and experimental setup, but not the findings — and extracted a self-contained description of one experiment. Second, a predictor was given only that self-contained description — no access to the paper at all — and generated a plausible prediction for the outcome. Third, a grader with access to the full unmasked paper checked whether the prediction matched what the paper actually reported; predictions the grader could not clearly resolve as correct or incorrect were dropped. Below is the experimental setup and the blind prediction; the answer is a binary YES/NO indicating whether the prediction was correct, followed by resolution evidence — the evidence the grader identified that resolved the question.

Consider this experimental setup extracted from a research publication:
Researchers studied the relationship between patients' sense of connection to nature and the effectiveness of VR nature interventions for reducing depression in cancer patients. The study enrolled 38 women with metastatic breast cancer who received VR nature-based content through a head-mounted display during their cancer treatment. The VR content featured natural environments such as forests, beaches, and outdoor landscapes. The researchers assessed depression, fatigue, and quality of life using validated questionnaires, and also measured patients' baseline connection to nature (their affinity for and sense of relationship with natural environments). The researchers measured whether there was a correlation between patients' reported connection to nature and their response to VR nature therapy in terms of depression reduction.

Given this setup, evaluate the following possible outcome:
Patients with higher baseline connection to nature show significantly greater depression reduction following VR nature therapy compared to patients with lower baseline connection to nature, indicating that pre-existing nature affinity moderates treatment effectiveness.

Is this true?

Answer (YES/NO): YES